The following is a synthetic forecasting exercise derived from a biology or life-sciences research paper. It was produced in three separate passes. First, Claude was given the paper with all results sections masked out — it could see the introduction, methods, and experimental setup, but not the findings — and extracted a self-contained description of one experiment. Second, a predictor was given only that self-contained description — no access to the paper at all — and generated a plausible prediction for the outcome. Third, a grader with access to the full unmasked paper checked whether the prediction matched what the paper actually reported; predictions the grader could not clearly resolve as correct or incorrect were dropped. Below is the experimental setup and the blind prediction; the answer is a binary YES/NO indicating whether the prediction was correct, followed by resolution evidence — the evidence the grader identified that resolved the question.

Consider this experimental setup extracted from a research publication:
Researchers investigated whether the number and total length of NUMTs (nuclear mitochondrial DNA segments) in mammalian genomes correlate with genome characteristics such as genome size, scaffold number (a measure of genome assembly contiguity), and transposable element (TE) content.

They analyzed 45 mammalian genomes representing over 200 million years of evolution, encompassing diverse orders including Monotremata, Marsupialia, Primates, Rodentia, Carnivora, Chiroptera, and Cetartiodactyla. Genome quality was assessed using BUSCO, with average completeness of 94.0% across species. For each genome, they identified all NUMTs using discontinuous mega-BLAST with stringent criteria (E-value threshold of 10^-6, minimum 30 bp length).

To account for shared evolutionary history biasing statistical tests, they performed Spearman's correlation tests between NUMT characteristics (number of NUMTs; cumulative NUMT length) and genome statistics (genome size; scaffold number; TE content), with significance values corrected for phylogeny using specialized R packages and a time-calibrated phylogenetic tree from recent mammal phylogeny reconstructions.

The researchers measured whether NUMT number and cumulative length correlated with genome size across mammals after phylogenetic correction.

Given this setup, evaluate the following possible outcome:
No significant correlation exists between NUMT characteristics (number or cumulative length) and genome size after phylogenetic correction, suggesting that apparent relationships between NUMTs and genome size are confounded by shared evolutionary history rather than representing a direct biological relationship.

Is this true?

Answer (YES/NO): YES